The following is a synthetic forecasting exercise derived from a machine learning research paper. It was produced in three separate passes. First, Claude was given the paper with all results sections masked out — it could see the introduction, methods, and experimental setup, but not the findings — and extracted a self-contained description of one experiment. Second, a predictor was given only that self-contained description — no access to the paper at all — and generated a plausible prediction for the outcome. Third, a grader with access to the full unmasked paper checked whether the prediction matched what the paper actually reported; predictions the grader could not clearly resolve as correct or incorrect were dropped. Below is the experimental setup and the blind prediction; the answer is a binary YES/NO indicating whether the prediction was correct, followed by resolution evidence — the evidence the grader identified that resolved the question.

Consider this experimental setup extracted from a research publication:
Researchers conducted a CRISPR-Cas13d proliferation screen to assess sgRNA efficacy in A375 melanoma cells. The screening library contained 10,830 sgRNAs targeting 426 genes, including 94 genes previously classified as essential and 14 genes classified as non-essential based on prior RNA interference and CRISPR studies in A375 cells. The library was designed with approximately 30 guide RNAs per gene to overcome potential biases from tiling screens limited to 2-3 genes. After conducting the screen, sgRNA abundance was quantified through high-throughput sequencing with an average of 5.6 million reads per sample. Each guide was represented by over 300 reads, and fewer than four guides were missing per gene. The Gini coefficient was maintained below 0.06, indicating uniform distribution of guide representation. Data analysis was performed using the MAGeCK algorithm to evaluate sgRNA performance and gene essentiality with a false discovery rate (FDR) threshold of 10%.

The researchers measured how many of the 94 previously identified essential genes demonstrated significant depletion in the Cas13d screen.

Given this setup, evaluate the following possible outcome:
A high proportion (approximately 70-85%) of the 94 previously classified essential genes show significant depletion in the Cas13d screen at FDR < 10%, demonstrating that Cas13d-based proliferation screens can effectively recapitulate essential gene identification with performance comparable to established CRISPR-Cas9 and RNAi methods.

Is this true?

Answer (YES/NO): NO